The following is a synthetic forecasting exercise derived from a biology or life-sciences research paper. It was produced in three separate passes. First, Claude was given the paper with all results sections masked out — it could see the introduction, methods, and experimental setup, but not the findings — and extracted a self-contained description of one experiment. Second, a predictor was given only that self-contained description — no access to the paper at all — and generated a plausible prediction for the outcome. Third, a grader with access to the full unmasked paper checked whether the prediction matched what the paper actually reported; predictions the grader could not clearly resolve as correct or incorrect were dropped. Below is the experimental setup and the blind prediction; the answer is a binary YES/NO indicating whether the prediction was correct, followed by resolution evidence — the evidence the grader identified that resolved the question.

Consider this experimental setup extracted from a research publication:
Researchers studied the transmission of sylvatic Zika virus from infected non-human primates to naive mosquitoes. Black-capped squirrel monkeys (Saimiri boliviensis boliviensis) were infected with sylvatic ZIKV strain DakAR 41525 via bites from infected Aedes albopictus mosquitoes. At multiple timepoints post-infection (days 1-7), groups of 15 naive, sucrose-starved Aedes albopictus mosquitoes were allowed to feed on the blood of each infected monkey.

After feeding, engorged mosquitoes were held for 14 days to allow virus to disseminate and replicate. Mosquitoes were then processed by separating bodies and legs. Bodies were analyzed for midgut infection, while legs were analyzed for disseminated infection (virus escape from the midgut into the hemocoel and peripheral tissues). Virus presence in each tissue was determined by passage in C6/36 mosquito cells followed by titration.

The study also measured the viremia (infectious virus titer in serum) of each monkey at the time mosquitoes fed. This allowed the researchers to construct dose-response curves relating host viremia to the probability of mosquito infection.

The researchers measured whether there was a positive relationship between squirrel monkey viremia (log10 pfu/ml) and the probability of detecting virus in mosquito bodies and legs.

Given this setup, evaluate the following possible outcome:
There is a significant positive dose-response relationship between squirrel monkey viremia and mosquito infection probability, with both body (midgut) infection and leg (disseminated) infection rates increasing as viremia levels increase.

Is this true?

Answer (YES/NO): YES